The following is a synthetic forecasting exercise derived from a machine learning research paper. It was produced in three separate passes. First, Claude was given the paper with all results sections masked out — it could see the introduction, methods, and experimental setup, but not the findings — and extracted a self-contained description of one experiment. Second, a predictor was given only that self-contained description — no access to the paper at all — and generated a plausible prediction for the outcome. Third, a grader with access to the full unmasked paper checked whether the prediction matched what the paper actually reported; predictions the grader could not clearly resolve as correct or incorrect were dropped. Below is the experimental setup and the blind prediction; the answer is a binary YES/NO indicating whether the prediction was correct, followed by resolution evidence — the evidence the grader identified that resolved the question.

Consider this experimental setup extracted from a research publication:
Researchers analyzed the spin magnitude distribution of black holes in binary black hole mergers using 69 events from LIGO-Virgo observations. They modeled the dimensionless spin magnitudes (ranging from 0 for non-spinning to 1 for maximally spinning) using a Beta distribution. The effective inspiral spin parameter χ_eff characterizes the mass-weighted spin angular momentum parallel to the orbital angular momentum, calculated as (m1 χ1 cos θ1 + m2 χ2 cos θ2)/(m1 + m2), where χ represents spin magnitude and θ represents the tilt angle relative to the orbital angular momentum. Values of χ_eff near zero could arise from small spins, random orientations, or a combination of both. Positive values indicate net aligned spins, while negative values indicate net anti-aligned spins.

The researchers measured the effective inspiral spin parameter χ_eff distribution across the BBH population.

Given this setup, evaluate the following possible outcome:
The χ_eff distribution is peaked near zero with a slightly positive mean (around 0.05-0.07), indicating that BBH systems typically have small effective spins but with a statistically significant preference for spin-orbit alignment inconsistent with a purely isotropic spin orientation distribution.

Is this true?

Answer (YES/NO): NO